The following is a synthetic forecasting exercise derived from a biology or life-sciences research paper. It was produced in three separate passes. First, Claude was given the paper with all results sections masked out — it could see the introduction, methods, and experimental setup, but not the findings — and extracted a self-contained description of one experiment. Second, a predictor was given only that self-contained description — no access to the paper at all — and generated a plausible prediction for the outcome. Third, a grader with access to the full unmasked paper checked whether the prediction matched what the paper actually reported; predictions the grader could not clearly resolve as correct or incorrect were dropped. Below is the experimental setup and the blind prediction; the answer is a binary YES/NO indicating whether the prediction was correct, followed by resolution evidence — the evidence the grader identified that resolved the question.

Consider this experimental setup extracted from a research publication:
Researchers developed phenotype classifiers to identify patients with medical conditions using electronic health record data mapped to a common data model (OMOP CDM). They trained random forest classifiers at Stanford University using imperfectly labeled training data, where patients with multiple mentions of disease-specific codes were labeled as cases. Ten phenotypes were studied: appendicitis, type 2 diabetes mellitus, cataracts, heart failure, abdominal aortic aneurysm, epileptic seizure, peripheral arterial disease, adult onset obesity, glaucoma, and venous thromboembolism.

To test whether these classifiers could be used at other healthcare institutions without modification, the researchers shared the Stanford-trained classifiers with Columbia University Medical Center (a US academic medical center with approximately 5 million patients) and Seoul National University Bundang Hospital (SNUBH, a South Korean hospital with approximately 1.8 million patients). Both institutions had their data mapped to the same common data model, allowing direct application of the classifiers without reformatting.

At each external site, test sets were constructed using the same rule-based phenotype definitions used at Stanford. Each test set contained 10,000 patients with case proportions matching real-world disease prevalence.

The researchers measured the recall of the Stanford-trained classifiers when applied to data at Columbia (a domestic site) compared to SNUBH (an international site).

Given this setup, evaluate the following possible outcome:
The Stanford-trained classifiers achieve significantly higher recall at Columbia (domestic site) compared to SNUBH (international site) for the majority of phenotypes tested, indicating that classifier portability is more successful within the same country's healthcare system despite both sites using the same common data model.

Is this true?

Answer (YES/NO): YES